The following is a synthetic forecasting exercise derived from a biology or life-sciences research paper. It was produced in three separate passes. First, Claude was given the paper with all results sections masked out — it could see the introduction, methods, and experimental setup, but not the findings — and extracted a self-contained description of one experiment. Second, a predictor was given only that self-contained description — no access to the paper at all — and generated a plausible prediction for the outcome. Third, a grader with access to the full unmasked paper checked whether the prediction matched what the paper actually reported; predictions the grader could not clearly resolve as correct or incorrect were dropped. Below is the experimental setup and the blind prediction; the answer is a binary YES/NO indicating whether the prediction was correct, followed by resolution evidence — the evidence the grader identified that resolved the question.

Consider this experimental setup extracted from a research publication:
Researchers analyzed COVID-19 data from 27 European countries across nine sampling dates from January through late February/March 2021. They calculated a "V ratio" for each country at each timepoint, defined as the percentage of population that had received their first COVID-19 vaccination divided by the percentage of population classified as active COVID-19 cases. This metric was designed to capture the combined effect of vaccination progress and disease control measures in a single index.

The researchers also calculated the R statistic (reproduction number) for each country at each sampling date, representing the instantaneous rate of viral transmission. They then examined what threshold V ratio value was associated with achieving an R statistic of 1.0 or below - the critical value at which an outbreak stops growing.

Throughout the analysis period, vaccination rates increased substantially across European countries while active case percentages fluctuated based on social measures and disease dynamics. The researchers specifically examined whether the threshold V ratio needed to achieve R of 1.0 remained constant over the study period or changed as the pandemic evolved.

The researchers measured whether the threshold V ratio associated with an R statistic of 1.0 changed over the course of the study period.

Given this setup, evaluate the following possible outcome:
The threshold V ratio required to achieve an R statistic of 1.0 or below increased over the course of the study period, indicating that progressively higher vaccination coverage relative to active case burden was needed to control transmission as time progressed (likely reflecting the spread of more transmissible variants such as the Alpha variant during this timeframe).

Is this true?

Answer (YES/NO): YES